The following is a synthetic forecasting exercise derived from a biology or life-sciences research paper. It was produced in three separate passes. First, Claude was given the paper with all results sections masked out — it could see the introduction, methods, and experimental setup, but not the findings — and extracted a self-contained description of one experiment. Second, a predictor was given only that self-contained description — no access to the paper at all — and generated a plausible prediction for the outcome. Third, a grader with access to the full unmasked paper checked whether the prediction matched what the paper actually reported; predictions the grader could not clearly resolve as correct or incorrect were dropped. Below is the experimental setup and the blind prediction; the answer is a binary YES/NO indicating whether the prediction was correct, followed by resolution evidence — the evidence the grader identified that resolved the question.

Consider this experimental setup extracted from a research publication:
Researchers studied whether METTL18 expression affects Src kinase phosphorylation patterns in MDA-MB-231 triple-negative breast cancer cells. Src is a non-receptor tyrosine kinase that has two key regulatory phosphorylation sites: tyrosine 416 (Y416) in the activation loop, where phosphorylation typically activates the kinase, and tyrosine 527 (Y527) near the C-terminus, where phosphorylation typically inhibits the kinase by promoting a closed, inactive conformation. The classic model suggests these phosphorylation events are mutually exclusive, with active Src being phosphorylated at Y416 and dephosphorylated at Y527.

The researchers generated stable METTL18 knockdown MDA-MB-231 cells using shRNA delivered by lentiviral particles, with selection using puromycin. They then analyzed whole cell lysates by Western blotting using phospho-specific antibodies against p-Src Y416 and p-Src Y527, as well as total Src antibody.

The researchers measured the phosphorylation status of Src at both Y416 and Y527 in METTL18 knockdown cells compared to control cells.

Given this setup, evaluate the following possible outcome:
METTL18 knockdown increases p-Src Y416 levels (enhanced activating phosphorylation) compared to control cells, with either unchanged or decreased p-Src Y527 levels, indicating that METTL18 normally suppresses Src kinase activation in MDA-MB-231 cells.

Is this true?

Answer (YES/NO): NO